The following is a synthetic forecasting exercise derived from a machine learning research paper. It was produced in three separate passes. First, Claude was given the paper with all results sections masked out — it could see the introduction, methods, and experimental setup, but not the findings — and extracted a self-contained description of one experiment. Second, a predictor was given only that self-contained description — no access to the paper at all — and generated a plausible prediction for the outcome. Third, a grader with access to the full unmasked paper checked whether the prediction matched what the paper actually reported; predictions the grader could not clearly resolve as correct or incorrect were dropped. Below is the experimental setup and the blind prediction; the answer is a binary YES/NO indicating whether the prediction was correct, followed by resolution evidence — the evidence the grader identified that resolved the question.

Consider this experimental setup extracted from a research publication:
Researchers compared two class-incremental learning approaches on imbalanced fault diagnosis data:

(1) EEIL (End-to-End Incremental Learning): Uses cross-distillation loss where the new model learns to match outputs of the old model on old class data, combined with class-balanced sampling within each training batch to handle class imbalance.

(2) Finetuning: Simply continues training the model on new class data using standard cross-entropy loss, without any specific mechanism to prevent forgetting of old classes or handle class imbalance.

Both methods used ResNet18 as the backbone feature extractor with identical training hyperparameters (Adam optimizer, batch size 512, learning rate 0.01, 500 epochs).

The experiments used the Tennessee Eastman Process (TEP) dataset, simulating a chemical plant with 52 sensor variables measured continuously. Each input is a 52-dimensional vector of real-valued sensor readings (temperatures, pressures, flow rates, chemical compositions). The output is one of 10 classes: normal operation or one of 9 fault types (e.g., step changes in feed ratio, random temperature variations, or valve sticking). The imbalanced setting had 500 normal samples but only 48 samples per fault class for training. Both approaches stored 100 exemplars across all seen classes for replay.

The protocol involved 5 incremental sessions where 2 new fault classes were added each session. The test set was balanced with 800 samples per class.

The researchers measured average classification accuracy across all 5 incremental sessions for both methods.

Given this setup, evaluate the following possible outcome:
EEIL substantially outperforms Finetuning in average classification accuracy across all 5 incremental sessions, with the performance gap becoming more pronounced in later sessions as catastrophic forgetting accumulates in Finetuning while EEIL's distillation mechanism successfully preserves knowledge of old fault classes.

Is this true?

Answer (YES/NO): NO